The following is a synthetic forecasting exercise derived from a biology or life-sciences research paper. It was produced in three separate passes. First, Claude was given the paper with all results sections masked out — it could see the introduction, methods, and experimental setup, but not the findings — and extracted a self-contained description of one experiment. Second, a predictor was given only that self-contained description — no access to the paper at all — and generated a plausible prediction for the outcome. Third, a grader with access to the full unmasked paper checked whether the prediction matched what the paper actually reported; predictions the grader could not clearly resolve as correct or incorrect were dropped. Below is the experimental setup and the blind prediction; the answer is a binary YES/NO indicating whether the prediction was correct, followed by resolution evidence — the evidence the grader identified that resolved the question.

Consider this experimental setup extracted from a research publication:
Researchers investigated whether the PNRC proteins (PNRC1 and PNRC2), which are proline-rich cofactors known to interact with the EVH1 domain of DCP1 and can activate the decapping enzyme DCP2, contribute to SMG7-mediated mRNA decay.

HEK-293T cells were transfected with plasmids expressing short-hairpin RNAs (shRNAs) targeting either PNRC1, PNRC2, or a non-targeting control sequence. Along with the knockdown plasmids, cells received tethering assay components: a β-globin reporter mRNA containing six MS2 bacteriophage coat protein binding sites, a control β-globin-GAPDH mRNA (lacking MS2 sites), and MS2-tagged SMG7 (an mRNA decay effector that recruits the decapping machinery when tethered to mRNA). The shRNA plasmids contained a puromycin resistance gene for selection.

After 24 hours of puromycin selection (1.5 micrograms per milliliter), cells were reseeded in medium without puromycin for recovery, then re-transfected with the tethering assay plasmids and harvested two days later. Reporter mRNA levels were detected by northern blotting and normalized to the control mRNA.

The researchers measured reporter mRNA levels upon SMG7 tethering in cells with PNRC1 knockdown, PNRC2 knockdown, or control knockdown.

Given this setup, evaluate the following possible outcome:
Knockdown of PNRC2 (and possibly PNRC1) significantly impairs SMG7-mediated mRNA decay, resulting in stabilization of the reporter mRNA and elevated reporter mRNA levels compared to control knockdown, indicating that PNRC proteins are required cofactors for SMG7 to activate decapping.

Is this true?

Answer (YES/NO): NO